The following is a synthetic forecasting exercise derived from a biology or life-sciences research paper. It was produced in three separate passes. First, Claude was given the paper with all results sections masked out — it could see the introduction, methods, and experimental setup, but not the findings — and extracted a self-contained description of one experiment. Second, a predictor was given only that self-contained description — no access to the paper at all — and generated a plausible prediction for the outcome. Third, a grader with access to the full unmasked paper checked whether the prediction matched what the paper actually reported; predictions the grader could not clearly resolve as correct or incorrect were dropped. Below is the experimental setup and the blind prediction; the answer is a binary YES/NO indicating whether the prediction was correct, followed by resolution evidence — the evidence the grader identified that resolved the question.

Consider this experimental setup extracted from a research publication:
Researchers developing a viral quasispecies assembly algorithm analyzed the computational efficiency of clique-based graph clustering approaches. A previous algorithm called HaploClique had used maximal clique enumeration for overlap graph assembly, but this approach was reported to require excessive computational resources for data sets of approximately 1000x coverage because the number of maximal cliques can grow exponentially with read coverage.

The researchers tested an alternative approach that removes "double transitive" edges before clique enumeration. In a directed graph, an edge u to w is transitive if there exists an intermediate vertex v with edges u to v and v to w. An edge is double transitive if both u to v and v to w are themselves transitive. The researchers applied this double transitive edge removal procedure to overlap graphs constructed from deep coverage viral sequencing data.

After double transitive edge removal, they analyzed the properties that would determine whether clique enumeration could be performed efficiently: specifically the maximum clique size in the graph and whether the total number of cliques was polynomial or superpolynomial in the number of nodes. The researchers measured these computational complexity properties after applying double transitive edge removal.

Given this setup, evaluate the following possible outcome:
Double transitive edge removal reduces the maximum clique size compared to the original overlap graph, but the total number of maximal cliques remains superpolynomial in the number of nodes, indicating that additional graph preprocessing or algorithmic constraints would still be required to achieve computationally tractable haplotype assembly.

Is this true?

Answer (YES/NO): NO